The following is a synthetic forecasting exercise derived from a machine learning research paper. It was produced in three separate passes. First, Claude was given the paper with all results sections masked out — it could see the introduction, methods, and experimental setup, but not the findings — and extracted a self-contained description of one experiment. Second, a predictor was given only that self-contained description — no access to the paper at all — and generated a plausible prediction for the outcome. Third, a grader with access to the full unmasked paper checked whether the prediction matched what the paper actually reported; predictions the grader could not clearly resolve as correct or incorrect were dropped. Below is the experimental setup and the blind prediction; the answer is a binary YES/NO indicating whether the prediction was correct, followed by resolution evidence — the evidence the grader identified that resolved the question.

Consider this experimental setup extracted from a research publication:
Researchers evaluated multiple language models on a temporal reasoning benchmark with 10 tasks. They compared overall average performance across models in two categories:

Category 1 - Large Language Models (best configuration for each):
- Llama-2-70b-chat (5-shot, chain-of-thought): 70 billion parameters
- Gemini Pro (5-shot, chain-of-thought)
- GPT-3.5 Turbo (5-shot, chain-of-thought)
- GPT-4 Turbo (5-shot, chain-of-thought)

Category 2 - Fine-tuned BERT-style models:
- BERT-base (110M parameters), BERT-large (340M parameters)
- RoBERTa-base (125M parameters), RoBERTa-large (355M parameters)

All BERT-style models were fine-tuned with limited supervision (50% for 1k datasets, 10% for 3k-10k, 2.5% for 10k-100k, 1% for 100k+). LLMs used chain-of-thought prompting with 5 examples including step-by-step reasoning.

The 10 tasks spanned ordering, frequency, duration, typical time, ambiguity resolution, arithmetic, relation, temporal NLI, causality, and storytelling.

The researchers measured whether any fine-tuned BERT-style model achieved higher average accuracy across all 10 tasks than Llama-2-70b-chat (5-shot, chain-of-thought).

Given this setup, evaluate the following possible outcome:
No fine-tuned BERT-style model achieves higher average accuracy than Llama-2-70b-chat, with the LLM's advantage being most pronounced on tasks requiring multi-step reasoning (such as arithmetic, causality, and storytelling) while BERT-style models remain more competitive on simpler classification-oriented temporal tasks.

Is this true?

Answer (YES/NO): NO